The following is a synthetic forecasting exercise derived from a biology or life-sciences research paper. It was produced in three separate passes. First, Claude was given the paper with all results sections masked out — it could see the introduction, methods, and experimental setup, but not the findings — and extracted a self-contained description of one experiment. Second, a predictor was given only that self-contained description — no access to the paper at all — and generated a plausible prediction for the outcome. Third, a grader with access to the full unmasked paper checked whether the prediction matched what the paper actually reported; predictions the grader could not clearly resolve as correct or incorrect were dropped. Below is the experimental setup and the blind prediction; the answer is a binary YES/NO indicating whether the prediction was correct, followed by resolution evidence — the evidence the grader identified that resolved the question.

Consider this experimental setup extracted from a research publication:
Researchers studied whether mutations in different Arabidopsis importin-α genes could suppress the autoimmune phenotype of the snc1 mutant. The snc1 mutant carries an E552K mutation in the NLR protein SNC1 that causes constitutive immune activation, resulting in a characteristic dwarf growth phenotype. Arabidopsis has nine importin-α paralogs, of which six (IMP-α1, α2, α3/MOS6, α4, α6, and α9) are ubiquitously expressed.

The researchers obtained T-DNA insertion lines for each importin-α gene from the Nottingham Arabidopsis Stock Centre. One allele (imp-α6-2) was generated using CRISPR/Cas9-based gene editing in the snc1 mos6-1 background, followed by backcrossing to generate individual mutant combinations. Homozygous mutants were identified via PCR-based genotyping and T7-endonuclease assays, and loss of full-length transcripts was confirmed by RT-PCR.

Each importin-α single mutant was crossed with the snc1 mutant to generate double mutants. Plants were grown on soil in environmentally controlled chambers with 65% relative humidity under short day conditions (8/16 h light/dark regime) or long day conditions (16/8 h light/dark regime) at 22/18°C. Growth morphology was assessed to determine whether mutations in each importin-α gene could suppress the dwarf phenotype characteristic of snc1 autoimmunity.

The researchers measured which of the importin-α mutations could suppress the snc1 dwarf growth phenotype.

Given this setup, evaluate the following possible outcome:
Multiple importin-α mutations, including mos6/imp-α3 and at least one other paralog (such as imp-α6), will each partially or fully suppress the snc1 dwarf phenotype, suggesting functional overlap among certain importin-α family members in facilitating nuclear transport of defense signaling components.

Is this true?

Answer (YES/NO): NO